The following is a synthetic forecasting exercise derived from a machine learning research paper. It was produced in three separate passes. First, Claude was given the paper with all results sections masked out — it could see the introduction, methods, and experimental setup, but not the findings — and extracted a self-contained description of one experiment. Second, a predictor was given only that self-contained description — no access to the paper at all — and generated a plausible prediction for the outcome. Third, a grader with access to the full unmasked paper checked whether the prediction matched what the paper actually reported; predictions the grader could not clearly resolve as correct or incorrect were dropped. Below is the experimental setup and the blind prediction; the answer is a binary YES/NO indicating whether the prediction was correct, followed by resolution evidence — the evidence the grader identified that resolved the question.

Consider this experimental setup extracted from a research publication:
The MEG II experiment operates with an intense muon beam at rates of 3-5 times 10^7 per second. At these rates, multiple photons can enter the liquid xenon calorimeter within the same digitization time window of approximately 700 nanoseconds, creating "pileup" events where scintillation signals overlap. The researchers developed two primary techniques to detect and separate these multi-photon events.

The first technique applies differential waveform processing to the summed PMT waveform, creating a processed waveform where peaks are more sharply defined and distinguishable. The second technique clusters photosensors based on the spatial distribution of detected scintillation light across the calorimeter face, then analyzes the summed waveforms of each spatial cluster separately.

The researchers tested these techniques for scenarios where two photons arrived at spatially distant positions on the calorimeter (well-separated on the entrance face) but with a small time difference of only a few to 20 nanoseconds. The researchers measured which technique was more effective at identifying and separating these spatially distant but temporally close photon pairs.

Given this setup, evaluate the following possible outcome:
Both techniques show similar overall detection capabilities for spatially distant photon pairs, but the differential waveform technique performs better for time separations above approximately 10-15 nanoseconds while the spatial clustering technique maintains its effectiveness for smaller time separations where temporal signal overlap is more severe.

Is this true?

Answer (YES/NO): NO